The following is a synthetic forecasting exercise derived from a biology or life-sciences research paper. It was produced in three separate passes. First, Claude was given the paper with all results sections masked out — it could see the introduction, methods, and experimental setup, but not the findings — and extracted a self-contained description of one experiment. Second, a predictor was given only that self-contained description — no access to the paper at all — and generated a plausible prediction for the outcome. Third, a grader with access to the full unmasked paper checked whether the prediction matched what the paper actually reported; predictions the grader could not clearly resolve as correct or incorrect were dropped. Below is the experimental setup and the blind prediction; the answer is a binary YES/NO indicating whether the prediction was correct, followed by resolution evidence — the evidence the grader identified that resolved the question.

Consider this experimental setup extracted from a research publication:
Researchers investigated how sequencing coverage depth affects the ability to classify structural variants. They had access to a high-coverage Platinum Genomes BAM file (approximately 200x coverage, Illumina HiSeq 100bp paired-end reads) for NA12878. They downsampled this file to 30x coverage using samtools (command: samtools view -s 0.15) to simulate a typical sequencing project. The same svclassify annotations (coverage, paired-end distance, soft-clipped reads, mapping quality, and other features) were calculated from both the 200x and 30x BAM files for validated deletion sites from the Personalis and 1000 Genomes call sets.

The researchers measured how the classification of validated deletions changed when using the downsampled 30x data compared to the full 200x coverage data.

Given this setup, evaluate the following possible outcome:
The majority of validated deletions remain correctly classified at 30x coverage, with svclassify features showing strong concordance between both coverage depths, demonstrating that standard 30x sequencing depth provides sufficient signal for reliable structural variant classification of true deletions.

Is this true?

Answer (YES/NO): YES